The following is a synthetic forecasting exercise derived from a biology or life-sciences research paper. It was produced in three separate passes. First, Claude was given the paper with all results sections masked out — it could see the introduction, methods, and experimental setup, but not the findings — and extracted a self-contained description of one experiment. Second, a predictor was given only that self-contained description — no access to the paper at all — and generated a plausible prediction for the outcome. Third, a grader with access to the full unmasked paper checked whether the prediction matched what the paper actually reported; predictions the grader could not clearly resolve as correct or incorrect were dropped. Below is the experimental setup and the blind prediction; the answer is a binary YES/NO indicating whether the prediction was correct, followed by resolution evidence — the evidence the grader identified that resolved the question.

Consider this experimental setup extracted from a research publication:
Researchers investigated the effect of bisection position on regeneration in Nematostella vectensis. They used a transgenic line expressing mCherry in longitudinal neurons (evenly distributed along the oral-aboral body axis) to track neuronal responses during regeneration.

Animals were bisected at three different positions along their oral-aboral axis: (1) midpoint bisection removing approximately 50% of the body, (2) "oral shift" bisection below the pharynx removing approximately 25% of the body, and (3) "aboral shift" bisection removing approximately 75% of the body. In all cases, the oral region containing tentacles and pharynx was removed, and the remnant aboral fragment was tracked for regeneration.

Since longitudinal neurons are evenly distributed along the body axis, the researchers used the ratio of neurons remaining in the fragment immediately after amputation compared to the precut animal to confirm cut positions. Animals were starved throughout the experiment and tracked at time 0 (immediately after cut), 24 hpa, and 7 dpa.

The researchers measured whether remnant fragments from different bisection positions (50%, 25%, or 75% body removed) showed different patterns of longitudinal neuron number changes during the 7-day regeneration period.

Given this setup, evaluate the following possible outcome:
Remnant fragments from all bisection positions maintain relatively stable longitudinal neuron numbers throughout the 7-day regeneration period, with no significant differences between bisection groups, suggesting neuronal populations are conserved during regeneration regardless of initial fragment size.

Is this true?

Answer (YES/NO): NO